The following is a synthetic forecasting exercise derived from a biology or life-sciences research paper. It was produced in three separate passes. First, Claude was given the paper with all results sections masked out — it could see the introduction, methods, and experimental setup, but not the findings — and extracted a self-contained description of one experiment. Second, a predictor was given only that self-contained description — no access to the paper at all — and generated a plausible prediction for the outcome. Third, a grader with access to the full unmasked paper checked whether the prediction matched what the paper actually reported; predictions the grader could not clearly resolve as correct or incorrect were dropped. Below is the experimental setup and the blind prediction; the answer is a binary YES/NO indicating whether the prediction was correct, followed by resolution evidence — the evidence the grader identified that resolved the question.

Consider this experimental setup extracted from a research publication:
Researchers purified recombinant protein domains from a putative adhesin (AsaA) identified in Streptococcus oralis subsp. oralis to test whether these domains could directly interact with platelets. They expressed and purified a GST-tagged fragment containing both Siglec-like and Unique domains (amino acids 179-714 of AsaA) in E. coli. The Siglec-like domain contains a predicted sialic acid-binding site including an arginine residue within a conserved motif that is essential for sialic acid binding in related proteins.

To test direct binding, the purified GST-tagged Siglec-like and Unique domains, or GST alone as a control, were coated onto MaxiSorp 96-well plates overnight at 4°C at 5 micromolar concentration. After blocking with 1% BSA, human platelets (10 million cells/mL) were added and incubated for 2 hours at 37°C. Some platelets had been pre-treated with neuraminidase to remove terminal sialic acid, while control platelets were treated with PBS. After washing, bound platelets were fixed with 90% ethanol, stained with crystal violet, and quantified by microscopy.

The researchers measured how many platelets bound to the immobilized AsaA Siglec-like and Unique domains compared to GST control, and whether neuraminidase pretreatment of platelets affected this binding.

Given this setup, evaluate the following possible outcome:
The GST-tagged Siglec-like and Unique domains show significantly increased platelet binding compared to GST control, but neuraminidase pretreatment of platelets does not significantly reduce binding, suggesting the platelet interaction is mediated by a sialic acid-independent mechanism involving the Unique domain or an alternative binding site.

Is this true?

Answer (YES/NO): NO